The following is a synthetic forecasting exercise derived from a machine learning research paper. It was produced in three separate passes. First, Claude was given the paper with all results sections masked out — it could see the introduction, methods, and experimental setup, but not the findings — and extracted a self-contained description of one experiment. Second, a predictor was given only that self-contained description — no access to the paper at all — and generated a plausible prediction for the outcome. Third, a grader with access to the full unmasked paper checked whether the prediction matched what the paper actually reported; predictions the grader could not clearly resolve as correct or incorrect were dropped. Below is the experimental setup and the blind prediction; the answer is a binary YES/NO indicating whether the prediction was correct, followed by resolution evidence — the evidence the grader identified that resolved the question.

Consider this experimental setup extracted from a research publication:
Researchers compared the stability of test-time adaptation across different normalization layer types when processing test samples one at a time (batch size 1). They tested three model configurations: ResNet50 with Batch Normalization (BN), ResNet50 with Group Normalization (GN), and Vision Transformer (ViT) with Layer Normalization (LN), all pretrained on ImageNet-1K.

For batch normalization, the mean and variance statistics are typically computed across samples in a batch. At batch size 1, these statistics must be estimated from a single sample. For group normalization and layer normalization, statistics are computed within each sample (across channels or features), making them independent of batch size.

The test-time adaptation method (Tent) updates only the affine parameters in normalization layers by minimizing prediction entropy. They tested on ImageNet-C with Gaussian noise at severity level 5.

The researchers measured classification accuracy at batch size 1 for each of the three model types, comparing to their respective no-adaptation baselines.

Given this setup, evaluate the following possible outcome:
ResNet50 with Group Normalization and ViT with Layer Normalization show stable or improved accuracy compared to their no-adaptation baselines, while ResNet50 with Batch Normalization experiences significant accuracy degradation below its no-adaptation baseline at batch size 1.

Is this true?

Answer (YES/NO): NO